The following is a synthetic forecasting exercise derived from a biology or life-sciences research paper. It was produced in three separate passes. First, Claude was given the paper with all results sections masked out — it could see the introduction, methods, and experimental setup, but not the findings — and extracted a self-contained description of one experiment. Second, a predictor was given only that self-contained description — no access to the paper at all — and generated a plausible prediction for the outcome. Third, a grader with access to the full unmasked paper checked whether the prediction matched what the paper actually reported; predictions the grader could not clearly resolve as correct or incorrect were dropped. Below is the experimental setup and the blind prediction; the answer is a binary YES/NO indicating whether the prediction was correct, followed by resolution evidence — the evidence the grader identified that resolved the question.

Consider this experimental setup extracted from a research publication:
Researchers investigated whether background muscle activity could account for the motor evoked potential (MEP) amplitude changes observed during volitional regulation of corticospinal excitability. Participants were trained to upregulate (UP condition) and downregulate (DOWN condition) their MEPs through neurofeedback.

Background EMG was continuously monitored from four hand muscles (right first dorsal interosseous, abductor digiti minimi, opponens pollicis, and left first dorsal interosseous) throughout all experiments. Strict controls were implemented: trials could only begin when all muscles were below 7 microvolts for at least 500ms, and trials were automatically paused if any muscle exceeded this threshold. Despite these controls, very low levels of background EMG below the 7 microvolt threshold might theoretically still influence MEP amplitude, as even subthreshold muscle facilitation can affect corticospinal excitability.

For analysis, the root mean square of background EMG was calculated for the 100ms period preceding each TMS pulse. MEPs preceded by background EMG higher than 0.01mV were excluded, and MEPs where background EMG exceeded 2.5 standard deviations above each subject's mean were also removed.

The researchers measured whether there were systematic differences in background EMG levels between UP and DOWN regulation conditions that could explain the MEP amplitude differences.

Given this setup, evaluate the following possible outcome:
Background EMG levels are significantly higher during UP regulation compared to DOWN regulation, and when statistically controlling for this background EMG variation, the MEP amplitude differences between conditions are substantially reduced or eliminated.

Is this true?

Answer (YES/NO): NO